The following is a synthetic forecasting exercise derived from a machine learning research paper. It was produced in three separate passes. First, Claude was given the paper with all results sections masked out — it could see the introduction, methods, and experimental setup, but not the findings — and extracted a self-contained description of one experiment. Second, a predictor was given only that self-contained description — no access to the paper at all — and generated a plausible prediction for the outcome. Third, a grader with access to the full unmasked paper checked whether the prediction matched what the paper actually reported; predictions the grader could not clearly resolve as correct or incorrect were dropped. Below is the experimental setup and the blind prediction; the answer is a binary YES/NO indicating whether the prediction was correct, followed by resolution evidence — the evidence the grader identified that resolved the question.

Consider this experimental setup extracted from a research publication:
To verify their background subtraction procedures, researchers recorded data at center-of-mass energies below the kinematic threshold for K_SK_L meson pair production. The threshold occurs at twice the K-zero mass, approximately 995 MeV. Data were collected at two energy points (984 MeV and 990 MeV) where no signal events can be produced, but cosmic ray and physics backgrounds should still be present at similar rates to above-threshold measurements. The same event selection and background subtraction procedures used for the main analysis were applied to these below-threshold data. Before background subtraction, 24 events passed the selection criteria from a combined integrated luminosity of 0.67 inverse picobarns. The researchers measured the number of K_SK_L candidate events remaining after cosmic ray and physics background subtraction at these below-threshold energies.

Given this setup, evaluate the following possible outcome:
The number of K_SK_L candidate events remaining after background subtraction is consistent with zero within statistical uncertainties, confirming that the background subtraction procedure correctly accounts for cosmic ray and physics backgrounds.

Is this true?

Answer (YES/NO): YES